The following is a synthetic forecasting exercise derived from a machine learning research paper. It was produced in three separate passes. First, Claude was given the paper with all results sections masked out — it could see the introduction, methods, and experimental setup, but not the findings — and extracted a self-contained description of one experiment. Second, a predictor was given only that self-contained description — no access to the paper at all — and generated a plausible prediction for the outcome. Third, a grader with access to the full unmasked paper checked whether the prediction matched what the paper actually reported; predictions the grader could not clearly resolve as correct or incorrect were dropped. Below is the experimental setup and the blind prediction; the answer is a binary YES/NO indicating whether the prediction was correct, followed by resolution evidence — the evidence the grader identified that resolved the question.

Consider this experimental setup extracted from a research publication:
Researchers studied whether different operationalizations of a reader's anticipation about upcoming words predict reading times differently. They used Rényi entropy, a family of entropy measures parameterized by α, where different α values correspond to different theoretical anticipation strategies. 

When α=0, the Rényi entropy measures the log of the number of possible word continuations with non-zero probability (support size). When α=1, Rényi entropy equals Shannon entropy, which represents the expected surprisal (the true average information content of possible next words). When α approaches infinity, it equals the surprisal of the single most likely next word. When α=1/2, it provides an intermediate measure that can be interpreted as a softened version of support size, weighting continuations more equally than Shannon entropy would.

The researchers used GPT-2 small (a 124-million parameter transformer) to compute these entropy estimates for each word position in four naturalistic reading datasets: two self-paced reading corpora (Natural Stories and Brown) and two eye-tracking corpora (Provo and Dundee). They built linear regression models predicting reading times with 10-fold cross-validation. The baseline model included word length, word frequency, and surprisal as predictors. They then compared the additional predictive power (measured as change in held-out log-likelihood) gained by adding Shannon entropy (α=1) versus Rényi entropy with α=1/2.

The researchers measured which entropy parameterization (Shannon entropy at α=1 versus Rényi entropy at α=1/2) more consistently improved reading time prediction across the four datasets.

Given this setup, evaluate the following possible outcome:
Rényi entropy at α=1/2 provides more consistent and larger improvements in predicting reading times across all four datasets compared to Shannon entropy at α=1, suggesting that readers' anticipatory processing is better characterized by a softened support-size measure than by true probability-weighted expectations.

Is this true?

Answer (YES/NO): NO